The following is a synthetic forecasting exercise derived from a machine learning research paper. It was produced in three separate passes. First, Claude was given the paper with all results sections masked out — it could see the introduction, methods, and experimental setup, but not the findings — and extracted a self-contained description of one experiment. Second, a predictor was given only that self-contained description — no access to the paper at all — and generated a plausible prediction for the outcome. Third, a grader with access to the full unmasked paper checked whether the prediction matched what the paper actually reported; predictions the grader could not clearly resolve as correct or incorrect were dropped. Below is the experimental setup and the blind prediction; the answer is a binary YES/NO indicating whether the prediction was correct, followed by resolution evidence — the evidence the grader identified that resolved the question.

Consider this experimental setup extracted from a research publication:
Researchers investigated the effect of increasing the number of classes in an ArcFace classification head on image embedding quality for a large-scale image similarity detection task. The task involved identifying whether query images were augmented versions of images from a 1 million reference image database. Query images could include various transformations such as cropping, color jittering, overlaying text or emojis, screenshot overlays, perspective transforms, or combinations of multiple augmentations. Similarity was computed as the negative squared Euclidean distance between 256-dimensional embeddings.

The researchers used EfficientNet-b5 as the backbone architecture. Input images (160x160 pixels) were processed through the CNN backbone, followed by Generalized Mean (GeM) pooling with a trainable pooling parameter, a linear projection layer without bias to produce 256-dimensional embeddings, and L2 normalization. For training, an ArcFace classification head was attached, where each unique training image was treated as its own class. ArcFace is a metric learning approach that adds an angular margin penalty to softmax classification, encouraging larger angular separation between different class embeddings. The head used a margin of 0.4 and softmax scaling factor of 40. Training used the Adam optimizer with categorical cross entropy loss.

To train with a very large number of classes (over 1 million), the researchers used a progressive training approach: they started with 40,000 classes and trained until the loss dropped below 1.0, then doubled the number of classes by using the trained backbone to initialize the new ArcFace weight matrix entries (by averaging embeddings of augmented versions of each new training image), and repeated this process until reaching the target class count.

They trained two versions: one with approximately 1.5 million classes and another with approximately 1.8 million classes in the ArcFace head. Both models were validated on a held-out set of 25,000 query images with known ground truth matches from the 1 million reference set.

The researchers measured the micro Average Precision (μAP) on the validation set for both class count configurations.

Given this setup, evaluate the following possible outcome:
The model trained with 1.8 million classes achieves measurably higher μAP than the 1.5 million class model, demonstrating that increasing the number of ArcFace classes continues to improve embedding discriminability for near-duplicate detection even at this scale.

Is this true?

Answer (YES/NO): YES